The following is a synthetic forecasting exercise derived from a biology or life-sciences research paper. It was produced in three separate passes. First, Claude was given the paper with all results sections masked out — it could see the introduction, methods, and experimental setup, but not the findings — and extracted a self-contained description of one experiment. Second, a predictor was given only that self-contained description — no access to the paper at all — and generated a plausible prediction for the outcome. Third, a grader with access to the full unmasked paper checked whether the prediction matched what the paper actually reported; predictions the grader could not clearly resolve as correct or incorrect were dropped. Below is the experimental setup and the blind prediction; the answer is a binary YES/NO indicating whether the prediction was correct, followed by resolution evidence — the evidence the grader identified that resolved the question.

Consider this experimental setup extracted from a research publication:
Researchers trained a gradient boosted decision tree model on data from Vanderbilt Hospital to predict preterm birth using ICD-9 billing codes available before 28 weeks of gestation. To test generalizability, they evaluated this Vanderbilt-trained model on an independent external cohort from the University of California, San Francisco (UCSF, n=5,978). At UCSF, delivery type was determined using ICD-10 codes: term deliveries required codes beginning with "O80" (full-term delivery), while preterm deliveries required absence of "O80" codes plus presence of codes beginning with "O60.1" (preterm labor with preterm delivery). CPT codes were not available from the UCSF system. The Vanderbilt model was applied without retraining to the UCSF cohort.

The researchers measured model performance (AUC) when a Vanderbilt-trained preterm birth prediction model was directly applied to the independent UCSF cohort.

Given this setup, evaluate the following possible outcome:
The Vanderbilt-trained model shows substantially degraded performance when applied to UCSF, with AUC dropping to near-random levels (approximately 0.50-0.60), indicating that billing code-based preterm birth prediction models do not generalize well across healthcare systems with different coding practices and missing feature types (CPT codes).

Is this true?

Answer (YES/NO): NO